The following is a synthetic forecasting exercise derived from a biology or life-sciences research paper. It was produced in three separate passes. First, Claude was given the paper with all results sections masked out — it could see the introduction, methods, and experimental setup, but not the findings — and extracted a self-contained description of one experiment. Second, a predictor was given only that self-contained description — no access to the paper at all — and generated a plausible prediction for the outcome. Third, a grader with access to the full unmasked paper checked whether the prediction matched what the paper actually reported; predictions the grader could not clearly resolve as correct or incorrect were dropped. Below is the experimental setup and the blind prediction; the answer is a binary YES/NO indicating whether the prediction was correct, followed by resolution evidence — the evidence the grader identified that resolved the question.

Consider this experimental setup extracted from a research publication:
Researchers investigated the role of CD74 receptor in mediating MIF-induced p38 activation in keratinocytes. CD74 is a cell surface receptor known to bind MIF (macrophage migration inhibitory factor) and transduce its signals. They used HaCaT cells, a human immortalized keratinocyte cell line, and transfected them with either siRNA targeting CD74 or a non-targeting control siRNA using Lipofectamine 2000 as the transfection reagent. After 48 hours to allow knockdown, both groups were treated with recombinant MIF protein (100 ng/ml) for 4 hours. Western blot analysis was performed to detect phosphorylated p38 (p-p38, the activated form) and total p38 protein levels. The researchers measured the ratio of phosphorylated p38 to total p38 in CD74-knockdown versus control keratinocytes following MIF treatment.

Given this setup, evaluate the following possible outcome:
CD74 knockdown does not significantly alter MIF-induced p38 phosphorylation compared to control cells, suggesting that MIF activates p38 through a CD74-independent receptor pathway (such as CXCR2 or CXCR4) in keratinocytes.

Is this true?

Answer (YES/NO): NO